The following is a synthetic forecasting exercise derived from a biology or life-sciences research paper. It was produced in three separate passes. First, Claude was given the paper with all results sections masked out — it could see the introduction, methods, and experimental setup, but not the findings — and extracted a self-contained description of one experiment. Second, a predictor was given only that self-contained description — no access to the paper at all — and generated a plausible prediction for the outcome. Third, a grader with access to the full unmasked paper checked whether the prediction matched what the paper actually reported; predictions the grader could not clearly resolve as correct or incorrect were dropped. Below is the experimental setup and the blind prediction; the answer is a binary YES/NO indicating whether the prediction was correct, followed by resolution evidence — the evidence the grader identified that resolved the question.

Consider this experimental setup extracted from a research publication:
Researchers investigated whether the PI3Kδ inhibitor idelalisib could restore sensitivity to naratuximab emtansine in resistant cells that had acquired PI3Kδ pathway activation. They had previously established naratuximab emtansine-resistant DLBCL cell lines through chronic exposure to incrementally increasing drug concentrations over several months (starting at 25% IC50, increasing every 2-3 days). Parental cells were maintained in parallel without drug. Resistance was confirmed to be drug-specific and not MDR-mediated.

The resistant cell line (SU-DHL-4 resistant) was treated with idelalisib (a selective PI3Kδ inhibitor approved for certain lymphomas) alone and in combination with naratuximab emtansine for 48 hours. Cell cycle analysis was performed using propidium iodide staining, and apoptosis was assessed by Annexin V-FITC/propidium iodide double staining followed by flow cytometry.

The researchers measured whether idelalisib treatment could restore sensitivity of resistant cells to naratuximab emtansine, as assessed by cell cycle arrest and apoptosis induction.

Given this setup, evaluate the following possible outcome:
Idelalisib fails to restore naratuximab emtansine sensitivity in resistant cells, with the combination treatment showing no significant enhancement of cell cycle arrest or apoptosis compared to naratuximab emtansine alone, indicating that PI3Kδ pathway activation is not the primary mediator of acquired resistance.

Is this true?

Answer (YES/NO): NO